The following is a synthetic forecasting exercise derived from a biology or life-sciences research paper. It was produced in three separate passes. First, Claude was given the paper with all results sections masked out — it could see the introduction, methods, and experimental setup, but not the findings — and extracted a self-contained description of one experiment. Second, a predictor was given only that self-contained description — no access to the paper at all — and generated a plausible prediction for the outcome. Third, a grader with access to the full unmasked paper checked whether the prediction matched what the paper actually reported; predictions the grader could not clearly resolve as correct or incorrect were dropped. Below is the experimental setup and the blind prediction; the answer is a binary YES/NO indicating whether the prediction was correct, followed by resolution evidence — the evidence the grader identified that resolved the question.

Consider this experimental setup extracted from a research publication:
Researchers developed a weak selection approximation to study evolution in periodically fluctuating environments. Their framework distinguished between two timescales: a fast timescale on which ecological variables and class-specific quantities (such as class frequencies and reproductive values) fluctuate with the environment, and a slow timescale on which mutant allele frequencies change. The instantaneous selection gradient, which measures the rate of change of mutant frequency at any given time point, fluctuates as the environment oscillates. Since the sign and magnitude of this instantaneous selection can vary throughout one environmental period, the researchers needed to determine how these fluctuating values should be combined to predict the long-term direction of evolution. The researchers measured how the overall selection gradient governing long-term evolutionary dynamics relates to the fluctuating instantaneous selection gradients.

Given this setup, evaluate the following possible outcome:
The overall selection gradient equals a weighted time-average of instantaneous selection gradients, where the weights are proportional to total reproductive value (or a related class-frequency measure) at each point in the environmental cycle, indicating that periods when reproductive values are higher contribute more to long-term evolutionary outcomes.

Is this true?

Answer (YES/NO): NO